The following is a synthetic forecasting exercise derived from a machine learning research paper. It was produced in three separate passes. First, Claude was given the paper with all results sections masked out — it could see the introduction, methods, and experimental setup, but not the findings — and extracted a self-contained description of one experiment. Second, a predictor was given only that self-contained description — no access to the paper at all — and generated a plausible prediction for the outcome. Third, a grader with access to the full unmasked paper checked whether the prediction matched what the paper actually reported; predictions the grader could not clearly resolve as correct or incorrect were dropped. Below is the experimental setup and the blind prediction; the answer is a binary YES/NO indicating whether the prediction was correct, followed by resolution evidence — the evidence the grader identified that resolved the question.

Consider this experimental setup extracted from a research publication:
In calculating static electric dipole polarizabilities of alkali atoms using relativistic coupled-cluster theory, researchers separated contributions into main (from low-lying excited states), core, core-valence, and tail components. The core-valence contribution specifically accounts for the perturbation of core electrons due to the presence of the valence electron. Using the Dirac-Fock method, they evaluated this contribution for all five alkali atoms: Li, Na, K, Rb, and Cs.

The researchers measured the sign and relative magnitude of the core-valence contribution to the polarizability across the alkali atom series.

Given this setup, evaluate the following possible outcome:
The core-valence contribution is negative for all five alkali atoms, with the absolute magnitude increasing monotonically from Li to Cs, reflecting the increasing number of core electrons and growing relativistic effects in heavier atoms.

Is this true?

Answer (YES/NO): NO